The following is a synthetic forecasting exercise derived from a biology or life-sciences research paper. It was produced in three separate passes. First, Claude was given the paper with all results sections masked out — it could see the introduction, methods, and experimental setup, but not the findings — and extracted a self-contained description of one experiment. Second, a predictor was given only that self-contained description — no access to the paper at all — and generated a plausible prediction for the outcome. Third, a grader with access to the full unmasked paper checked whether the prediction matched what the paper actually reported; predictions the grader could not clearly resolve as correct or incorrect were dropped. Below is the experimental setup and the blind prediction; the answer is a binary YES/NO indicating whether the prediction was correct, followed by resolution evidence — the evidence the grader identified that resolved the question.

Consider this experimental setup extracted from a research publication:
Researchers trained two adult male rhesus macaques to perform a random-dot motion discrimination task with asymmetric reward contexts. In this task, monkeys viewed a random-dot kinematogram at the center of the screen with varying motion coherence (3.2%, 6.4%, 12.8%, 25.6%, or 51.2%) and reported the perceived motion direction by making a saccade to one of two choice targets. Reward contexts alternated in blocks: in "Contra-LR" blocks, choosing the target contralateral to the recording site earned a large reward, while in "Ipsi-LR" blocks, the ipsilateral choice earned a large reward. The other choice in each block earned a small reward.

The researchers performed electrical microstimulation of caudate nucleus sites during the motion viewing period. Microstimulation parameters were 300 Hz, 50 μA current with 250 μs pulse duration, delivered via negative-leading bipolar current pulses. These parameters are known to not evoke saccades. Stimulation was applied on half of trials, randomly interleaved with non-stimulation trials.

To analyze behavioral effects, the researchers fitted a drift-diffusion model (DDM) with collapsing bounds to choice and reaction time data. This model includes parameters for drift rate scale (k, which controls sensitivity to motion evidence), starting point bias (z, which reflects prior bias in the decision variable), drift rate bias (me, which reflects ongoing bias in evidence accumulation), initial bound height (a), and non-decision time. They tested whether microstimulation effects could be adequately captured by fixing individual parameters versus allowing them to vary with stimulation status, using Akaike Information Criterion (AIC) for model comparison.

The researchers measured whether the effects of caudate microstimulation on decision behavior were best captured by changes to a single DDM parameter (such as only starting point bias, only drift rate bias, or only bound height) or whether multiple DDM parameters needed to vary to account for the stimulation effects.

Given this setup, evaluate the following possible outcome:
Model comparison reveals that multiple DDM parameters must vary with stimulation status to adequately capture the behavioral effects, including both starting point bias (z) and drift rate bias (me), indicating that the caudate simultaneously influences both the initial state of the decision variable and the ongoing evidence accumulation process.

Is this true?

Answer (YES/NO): YES